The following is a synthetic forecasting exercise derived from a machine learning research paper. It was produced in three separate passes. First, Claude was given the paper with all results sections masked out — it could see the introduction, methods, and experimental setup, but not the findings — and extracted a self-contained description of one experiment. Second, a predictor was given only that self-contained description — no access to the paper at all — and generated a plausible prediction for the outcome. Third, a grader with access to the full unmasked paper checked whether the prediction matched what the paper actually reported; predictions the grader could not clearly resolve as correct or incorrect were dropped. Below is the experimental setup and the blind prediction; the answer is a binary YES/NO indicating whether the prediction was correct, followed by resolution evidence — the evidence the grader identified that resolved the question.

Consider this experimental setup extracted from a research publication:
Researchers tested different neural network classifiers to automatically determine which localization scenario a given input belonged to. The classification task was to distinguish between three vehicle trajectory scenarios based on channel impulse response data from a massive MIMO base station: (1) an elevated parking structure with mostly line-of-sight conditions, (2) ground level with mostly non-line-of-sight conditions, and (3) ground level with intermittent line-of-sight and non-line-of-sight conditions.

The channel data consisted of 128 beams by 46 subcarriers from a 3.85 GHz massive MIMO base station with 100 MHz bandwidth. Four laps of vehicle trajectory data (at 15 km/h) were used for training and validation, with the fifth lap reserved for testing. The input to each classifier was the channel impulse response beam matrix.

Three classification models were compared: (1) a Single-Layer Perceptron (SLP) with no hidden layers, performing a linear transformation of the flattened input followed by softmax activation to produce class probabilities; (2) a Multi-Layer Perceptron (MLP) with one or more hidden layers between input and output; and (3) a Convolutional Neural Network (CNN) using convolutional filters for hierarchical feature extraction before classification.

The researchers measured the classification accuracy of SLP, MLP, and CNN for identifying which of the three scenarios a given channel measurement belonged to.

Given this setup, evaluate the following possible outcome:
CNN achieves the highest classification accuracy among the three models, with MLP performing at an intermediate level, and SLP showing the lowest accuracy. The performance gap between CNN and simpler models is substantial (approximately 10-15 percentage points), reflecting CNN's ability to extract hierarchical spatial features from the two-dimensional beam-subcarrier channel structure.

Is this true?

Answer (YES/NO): NO